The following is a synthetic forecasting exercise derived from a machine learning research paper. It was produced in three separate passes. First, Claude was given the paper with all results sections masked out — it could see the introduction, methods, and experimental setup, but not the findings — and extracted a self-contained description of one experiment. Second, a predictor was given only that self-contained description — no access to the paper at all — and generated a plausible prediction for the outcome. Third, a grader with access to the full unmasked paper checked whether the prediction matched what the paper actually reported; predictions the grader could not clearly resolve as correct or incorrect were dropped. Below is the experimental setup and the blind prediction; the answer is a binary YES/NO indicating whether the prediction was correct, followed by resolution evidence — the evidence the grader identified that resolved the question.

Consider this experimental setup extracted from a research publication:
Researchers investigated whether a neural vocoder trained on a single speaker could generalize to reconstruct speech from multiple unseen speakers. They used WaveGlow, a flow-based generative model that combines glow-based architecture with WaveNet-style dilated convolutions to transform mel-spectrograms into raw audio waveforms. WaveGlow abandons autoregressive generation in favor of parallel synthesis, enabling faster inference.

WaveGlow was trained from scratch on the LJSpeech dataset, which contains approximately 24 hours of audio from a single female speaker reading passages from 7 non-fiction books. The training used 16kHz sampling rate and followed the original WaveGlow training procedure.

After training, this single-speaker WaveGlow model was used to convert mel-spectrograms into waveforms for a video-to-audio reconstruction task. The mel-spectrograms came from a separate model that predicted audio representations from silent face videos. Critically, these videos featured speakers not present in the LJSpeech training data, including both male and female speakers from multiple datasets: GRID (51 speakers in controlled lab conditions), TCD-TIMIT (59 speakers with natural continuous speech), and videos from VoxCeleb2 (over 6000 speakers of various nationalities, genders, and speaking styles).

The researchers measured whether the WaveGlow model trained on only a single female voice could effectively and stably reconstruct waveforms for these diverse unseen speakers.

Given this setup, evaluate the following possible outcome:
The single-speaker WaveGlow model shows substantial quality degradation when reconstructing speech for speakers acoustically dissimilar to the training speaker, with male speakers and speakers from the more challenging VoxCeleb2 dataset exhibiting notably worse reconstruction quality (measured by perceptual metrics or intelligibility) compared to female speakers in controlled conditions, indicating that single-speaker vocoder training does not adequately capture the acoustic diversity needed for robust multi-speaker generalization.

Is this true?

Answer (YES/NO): NO